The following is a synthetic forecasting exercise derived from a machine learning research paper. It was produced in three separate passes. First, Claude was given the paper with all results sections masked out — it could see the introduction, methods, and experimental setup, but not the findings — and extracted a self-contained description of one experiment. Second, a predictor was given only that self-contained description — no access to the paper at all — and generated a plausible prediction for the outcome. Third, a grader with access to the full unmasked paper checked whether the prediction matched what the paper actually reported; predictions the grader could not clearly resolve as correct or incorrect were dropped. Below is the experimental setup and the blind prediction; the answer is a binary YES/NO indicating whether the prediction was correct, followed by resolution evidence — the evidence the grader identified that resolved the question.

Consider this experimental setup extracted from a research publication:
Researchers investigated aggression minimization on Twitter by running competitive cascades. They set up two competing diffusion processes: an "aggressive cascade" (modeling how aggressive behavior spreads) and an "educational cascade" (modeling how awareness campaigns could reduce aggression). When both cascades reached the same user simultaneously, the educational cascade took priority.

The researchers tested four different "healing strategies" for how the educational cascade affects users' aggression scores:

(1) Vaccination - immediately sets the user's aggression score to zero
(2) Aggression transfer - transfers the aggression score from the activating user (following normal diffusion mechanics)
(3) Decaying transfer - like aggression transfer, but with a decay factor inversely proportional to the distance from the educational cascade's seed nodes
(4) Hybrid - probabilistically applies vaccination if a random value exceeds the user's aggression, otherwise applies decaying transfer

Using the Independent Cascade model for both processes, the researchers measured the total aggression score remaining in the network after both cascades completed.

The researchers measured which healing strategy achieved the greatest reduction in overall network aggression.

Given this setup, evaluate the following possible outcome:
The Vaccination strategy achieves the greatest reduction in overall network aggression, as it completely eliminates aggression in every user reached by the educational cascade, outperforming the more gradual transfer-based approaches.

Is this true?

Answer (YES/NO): YES